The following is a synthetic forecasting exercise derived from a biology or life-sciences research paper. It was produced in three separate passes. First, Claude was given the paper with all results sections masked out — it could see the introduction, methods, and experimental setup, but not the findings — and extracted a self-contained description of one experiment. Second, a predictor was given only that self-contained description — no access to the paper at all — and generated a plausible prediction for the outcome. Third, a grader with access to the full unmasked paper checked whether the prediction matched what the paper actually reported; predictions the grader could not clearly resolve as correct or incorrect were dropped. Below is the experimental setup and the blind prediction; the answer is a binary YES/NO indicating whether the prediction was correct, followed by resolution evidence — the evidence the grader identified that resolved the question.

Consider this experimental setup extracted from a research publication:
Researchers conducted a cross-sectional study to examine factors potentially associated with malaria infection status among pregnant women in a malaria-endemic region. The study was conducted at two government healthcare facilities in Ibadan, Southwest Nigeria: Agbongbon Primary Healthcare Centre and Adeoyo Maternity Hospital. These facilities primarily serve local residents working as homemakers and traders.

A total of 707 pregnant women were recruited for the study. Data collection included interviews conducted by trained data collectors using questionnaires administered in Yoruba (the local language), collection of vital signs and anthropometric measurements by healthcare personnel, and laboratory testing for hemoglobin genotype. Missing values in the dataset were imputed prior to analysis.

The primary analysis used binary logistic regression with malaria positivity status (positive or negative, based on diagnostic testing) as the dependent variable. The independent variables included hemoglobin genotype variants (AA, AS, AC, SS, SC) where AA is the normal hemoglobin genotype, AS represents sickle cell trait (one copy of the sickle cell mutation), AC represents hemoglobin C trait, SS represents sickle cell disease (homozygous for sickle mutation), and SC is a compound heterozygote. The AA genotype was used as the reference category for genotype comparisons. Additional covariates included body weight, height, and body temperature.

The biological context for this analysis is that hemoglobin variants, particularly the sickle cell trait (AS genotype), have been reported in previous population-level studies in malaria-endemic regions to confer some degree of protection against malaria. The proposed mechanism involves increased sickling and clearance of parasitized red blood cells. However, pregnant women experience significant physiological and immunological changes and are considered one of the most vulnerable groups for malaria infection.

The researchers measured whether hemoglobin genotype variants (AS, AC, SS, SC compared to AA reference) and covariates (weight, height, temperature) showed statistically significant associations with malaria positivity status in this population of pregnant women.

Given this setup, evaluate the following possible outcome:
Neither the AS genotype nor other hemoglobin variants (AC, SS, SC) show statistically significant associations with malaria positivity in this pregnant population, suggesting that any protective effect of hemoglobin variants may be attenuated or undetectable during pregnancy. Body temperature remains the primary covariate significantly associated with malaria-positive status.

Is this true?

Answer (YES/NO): NO